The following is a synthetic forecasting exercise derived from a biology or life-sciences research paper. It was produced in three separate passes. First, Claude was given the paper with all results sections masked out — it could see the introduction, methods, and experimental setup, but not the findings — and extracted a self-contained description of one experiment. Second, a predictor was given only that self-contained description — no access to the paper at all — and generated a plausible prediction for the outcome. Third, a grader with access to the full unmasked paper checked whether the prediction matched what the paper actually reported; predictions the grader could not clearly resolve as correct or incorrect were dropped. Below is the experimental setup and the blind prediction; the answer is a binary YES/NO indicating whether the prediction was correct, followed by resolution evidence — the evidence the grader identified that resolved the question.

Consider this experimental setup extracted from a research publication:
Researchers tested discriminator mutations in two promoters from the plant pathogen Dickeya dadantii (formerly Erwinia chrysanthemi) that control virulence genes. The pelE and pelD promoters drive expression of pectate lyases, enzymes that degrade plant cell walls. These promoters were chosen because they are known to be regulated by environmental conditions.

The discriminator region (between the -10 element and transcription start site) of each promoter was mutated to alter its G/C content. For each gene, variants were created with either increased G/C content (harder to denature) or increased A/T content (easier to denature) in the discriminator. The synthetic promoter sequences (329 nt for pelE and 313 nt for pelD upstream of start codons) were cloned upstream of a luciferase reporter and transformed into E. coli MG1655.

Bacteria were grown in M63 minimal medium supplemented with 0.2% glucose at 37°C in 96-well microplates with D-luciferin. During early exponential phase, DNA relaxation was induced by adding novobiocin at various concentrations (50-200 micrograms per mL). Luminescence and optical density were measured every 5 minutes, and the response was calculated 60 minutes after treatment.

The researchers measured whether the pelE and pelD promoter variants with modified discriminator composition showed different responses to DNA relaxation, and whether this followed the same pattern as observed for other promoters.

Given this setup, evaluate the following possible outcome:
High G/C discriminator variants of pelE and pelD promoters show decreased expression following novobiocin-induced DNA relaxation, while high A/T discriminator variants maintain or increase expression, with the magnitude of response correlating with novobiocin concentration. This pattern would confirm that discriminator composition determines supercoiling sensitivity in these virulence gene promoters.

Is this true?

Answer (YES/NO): NO